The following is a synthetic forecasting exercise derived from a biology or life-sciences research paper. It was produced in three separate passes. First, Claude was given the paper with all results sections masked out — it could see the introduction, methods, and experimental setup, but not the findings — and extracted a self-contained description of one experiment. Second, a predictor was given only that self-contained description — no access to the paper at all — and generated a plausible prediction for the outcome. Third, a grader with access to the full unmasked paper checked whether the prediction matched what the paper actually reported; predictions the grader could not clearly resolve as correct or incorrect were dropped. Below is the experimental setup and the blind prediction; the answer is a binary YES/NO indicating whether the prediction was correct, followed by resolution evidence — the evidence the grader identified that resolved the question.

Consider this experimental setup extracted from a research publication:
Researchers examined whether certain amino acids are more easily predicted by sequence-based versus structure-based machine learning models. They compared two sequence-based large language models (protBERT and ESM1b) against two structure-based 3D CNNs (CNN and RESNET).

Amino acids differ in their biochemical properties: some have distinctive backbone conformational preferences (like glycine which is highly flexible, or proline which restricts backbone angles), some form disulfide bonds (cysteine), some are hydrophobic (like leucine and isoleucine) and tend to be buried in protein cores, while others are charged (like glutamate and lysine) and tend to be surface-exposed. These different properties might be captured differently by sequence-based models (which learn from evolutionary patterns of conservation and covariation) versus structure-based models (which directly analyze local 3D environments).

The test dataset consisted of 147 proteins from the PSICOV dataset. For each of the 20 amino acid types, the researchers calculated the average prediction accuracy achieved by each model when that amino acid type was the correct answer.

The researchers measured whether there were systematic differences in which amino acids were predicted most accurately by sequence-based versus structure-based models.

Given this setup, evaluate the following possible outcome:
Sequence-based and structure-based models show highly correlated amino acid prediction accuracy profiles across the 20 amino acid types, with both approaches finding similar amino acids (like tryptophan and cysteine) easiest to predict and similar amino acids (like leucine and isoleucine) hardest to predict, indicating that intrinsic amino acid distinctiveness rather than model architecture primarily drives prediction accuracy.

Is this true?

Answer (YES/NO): NO